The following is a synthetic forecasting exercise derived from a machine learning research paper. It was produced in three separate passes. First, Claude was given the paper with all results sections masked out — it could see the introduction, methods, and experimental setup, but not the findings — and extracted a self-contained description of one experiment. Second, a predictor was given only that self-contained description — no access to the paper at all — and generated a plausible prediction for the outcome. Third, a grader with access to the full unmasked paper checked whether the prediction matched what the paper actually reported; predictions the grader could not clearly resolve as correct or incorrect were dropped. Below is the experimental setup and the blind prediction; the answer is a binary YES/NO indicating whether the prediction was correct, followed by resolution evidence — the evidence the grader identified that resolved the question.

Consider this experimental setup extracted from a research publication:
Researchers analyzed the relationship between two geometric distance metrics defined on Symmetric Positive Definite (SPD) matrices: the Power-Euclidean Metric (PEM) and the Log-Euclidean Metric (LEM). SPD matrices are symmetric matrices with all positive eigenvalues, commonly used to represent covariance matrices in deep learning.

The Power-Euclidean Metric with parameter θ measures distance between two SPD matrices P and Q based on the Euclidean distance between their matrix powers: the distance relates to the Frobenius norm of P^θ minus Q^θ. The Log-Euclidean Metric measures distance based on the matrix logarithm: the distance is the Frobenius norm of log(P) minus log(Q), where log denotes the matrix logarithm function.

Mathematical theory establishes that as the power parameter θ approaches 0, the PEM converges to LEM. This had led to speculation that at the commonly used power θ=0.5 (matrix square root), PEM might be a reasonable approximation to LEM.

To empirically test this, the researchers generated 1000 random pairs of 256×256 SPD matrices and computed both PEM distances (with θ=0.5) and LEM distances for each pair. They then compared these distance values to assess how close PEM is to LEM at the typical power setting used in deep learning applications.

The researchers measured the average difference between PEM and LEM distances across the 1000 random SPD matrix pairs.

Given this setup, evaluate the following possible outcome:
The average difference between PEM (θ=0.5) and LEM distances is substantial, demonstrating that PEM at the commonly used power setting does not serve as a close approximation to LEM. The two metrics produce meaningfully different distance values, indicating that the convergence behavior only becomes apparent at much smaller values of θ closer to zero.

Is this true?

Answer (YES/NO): YES